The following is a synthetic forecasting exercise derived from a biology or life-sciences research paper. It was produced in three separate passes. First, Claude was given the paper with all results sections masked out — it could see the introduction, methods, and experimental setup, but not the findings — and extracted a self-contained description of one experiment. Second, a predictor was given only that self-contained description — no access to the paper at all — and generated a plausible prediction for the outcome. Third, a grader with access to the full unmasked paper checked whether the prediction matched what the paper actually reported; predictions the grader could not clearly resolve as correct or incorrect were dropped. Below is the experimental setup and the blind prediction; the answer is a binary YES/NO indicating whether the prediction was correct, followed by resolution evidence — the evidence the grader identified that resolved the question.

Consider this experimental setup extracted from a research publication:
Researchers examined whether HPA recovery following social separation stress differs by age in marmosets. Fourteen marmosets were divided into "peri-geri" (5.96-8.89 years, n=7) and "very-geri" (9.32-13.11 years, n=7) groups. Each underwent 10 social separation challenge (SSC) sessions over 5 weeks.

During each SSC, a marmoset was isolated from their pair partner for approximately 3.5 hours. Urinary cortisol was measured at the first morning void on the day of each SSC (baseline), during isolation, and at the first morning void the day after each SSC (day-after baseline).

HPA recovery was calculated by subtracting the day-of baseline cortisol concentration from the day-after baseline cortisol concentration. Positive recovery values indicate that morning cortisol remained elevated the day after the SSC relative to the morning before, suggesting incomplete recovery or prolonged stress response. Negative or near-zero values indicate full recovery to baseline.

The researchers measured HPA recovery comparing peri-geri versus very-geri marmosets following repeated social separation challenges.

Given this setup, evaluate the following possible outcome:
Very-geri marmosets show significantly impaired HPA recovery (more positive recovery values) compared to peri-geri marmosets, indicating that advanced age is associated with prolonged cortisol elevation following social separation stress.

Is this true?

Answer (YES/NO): NO